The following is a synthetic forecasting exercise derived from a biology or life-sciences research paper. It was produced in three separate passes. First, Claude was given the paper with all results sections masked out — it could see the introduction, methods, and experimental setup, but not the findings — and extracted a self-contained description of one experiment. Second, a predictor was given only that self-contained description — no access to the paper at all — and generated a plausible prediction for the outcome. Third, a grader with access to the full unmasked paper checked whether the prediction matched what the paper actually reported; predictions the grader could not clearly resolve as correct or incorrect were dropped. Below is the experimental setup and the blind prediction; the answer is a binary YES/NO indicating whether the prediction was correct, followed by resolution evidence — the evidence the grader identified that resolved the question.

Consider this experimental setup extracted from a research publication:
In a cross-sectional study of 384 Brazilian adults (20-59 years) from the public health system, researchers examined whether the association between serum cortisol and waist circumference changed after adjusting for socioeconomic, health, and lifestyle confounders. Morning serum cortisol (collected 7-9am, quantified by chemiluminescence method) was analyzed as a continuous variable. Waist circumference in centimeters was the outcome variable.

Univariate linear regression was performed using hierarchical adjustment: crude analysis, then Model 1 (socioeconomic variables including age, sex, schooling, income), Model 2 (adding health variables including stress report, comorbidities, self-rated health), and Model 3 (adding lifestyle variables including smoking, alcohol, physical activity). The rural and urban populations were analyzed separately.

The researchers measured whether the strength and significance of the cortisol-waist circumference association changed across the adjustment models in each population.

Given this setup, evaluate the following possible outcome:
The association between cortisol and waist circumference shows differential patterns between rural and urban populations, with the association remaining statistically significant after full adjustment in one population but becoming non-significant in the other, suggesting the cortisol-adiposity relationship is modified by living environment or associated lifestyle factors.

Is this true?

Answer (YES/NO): NO